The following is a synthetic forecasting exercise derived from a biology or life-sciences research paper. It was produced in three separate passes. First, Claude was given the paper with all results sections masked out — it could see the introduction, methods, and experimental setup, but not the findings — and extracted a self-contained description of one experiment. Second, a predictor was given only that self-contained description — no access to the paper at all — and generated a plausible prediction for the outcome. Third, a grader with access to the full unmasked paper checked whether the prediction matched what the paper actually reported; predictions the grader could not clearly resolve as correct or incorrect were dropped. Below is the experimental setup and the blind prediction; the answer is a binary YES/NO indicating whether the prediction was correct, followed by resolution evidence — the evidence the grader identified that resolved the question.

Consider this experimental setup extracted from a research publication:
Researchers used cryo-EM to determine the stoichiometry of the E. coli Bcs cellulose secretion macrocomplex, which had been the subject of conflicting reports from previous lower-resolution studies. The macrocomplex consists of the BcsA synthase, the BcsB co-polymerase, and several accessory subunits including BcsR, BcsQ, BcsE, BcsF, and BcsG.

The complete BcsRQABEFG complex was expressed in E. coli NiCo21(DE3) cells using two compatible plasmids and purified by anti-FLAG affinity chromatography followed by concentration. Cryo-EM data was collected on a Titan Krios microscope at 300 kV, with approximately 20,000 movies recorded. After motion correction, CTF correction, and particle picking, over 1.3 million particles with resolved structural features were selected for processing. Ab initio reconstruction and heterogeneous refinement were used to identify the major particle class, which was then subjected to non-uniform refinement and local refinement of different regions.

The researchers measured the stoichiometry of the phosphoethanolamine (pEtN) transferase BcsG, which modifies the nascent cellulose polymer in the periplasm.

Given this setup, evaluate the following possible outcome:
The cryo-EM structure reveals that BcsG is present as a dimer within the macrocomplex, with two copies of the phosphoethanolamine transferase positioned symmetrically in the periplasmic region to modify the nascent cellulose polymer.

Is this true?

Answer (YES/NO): NO